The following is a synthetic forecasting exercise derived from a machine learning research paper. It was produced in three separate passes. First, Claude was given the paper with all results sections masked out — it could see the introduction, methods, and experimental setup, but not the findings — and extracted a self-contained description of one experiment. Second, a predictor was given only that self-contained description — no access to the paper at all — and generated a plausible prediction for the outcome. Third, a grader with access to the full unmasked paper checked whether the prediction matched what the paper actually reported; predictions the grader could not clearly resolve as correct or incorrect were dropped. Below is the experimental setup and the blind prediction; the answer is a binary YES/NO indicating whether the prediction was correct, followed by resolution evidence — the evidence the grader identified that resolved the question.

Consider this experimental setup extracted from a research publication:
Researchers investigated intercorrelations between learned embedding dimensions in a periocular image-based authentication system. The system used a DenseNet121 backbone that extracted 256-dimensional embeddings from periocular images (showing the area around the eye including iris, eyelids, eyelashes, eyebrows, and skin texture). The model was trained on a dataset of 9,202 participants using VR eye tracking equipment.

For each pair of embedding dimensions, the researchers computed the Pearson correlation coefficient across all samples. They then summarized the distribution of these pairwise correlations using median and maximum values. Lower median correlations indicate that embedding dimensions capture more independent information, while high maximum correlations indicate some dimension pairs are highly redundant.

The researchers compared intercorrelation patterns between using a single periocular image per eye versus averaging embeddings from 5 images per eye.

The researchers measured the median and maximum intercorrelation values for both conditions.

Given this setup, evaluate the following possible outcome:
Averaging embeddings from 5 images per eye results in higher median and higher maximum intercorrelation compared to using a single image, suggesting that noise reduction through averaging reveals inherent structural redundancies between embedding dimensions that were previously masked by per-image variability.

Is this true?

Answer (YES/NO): NO